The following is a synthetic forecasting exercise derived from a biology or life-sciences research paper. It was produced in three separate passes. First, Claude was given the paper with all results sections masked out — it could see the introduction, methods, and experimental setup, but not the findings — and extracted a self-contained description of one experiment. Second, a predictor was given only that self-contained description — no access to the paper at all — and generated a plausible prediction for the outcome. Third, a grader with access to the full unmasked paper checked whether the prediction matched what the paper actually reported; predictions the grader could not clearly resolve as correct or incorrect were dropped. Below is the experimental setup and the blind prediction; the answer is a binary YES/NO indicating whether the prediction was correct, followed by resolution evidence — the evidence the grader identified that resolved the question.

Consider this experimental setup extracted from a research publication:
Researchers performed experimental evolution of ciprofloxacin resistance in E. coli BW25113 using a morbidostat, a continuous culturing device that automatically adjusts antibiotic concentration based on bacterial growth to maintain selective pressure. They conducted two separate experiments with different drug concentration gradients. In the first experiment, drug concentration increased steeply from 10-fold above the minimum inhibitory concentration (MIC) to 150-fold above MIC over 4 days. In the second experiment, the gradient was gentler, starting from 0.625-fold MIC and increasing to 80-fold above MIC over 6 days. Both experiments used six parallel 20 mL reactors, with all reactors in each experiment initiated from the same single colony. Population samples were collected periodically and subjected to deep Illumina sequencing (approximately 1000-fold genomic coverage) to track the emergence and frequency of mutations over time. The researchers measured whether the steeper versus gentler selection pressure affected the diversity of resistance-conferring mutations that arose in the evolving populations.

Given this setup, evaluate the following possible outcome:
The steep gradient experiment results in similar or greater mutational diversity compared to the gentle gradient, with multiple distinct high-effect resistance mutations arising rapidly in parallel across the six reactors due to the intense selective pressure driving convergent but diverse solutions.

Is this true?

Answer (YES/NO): YES